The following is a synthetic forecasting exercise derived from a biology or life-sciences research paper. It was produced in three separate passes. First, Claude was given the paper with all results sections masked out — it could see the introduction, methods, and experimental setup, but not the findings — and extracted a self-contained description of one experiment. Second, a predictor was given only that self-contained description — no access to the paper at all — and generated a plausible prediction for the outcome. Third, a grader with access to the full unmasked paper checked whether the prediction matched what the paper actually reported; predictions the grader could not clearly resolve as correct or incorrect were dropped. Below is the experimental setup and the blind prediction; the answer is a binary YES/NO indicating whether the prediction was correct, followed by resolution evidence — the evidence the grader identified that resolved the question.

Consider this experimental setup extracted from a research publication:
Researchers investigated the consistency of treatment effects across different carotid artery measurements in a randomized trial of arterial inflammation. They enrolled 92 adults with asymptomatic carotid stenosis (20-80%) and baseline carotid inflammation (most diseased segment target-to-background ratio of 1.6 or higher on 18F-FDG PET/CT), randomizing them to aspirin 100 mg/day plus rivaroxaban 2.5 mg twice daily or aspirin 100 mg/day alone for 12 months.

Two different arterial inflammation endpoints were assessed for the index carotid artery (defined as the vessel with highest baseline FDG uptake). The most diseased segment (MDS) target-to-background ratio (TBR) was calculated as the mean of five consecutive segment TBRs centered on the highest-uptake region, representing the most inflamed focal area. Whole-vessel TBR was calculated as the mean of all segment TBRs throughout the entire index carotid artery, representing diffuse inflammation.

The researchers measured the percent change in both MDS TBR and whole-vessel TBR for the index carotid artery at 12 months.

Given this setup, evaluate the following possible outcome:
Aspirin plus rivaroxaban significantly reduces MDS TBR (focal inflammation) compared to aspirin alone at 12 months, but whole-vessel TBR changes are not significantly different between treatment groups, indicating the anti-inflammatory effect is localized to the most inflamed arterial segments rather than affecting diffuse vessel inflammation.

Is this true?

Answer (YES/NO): NO